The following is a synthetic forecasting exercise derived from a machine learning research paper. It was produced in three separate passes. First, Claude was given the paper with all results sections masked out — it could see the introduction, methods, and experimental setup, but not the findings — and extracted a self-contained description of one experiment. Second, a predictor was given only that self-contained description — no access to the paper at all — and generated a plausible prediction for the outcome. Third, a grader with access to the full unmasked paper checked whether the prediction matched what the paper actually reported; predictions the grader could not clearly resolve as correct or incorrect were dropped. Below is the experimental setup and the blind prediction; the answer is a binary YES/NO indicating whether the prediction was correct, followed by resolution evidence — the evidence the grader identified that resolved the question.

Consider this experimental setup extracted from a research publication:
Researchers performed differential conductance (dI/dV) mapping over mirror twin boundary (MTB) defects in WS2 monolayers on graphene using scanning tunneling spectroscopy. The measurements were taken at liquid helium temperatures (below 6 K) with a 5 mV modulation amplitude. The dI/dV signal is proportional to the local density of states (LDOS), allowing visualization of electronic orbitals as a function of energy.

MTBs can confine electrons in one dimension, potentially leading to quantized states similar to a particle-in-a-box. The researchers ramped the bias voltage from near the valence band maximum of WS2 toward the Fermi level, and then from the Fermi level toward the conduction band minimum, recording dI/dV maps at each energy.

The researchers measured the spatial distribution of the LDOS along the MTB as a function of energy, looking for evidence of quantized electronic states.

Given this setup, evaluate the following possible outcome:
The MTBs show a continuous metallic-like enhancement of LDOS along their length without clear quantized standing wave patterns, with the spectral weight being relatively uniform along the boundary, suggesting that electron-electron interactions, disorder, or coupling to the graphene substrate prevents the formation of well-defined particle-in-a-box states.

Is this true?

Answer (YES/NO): NO